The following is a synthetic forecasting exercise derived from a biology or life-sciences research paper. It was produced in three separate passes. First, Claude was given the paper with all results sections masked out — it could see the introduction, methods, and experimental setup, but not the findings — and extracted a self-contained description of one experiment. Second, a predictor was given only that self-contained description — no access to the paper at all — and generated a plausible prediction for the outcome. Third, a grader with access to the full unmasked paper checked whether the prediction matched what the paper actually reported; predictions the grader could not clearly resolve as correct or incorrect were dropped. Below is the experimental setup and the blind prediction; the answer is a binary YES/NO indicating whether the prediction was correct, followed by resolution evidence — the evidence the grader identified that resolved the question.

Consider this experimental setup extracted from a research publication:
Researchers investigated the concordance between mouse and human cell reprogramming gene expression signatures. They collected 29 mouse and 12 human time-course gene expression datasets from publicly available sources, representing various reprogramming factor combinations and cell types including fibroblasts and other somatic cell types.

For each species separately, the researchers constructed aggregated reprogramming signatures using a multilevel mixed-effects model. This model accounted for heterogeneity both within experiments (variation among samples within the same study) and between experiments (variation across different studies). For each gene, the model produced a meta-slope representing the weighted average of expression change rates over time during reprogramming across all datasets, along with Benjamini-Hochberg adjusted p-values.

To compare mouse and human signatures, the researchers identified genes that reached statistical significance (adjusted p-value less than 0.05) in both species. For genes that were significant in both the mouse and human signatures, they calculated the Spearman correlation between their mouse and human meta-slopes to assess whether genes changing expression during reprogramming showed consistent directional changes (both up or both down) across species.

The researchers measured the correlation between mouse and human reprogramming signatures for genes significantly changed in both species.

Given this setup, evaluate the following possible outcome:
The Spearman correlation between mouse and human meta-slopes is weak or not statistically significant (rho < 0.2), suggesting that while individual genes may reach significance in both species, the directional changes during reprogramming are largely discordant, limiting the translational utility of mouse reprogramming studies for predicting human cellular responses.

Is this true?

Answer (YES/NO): NO